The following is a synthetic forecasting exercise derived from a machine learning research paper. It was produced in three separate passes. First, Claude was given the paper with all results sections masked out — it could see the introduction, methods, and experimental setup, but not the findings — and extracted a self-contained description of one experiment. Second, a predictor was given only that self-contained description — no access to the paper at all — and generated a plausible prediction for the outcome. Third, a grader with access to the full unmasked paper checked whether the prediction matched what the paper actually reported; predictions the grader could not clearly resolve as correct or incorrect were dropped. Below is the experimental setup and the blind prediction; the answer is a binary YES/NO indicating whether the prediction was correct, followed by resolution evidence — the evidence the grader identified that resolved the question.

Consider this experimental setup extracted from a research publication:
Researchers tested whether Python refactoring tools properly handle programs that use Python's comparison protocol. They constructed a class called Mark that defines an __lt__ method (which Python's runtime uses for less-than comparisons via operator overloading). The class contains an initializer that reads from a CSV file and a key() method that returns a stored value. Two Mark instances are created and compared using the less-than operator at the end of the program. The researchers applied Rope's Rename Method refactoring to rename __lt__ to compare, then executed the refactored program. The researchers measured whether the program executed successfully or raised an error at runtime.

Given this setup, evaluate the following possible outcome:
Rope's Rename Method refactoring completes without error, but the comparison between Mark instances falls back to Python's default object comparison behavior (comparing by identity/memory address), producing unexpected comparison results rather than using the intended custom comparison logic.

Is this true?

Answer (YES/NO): NO